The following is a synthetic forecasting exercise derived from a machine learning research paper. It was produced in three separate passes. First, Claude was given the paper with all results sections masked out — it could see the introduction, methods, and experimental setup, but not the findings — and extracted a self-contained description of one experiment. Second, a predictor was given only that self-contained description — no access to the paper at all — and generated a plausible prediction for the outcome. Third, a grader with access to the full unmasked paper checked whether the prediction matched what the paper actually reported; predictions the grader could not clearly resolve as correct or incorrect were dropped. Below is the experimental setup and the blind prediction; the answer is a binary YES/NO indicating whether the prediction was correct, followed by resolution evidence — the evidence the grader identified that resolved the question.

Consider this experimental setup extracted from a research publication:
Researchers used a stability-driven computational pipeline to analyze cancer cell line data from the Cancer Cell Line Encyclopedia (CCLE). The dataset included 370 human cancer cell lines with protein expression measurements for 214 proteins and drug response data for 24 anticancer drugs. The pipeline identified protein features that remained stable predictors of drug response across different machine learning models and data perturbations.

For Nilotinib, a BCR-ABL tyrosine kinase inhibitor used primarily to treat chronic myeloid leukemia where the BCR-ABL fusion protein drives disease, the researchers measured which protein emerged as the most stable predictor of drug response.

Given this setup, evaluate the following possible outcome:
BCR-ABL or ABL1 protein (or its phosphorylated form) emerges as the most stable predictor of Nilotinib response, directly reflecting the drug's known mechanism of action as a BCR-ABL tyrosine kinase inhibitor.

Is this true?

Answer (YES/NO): NO